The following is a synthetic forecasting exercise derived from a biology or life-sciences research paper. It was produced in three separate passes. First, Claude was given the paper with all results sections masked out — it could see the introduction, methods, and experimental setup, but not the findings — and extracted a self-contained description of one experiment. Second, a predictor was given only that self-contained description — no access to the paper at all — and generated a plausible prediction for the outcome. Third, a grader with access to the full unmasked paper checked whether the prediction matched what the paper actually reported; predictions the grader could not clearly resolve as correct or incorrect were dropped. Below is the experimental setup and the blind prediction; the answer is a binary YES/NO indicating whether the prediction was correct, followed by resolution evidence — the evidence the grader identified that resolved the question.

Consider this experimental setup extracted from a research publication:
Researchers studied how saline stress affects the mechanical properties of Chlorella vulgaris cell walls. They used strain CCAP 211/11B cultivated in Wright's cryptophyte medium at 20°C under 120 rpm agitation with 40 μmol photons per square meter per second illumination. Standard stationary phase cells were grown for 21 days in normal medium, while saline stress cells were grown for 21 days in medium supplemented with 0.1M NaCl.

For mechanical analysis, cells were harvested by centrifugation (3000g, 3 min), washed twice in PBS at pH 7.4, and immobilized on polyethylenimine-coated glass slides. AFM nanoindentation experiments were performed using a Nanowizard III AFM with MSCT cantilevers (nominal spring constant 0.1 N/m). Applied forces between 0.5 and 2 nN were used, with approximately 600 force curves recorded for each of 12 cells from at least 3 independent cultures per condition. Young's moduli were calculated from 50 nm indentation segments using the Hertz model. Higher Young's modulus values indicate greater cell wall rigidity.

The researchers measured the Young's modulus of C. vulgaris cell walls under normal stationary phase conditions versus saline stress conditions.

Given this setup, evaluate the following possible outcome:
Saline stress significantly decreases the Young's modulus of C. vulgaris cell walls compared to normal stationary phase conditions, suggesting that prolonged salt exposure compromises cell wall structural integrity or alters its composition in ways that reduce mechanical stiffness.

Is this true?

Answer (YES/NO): YES